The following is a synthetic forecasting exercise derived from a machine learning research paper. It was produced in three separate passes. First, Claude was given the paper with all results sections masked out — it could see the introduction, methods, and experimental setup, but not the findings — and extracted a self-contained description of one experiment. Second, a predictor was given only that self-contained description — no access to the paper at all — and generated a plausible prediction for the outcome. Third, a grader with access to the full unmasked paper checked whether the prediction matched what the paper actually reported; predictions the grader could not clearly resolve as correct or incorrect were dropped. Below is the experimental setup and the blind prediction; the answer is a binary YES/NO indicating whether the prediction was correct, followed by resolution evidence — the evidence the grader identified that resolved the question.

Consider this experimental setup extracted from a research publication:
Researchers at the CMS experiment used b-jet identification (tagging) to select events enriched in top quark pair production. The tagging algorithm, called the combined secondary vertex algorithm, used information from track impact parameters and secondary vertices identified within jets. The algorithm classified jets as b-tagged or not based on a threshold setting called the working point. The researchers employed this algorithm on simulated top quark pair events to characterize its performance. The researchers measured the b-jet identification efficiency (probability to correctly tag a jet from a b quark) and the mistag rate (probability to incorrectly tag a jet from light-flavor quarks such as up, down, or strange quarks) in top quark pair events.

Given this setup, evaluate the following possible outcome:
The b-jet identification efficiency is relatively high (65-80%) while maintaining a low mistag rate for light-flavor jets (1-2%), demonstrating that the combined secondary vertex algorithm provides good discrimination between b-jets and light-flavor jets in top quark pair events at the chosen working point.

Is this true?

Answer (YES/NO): NO